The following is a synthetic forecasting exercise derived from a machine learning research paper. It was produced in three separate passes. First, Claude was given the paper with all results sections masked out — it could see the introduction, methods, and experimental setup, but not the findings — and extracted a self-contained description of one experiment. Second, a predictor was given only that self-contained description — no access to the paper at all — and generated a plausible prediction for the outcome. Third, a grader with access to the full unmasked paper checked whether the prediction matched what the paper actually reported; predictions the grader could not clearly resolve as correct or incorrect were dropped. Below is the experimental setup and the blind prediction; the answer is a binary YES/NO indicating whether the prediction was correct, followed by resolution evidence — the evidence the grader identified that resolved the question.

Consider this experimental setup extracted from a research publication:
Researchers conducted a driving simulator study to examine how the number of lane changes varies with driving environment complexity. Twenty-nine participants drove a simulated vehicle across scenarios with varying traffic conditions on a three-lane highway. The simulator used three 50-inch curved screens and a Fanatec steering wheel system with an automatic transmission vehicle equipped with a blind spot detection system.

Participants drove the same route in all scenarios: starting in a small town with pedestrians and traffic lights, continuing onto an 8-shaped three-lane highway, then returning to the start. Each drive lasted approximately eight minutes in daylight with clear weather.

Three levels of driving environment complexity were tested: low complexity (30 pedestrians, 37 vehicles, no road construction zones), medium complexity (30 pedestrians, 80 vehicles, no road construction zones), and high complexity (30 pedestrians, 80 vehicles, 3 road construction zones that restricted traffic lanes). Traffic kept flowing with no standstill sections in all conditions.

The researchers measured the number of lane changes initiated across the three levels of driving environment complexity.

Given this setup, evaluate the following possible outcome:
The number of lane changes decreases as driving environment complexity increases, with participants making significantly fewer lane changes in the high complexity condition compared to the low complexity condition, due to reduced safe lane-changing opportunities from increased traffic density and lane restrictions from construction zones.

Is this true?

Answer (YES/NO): NO